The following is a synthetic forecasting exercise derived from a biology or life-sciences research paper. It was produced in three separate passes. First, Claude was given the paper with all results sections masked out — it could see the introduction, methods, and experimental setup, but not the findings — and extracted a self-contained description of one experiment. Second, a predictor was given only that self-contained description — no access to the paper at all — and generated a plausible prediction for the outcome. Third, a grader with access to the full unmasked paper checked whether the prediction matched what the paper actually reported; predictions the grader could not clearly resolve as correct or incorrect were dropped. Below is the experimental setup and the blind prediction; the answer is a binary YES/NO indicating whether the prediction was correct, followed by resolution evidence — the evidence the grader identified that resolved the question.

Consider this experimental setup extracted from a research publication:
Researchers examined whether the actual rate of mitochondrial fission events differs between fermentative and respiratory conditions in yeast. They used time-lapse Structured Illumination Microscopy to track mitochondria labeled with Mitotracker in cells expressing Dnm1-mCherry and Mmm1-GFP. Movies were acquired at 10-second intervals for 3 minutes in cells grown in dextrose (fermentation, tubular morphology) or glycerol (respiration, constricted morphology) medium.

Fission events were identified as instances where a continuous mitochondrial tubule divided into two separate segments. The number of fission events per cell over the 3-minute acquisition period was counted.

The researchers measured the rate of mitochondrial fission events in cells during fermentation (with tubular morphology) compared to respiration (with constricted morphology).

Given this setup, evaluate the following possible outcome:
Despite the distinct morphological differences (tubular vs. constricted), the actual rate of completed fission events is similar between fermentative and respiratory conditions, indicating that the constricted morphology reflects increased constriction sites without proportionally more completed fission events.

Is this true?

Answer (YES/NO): YES